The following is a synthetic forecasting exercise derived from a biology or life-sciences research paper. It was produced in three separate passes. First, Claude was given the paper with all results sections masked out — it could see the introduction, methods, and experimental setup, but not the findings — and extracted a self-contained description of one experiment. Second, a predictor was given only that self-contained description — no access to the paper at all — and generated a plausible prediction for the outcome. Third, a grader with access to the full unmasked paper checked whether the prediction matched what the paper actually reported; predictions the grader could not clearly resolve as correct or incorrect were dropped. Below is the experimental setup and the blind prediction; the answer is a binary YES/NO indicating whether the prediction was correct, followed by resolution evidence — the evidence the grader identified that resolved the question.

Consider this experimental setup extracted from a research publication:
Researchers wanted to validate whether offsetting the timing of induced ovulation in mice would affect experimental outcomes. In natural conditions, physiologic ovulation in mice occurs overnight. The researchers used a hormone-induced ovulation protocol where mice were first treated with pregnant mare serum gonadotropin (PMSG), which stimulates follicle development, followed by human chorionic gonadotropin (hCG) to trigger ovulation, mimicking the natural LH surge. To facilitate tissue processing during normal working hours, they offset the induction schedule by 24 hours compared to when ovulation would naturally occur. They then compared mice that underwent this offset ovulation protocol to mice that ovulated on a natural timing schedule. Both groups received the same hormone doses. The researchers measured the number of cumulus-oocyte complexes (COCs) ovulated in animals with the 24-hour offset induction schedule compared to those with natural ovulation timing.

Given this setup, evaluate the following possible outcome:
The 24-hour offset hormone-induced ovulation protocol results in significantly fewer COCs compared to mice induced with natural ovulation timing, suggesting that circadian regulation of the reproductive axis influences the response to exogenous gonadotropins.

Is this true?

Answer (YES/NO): NO